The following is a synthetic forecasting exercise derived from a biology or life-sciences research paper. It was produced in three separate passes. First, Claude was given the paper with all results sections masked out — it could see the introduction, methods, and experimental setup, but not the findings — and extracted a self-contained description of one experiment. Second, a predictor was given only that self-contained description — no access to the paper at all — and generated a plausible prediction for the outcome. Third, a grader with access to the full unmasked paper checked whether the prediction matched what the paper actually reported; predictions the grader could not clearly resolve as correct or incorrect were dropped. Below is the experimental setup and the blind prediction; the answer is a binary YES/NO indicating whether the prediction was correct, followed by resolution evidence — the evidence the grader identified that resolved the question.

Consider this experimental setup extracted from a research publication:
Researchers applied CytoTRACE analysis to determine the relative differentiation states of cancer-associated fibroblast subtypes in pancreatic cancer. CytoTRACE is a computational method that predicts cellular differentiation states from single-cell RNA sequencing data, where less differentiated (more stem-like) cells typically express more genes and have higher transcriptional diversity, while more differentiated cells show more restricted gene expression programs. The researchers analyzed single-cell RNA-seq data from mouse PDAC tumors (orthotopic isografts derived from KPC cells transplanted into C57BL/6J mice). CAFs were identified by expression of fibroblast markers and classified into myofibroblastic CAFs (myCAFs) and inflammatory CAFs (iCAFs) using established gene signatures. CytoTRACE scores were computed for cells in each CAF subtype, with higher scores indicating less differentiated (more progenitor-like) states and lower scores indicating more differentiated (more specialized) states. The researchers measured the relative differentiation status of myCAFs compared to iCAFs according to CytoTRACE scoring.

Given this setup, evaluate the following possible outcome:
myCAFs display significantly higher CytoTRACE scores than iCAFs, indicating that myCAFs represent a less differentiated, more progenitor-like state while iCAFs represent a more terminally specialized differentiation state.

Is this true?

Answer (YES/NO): YES